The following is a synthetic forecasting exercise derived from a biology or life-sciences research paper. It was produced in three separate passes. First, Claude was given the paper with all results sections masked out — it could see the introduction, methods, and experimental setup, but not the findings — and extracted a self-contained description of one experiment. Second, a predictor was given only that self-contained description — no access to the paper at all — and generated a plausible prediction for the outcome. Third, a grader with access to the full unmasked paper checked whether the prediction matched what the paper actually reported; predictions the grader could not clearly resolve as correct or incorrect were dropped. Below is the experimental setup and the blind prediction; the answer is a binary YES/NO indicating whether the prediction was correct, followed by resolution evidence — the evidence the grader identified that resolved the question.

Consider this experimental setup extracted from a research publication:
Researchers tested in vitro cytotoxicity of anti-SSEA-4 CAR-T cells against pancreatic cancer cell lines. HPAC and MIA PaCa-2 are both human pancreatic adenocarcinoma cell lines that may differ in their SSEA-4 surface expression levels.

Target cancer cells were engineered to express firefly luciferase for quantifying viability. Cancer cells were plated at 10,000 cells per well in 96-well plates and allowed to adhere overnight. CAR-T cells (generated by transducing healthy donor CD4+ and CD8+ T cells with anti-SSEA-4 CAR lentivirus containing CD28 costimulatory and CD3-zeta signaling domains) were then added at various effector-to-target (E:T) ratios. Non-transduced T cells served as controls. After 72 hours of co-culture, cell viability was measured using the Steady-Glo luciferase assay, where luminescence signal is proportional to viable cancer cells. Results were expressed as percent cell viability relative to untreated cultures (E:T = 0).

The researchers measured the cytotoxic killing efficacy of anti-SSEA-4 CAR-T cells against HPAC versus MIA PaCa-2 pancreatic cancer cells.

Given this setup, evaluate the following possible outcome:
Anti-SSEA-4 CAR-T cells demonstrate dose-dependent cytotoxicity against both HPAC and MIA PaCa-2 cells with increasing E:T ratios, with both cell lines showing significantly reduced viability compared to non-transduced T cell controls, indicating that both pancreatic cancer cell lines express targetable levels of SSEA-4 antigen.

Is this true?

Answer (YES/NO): NO